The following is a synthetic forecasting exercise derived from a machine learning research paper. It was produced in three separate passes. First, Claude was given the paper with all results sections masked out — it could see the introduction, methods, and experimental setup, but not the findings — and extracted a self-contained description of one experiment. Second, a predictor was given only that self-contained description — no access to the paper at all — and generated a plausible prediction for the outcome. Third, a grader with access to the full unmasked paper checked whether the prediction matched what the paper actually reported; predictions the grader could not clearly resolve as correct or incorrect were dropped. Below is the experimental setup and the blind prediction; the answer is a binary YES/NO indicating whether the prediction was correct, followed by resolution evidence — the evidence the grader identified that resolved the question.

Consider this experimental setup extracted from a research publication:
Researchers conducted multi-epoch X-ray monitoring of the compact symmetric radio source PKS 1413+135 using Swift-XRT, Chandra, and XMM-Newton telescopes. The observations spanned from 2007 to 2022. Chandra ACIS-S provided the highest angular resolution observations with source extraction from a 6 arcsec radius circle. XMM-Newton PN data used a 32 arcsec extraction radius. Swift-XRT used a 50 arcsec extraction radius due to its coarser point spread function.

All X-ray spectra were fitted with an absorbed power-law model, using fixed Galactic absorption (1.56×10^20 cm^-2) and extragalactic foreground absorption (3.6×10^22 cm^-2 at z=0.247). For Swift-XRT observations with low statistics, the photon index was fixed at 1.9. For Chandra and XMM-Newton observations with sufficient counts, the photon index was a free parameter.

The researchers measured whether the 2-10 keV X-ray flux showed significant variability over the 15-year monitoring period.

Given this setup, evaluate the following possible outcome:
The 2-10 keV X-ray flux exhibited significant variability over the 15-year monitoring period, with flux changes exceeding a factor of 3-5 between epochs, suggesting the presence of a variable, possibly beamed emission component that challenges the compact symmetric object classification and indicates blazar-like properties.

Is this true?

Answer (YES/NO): NO